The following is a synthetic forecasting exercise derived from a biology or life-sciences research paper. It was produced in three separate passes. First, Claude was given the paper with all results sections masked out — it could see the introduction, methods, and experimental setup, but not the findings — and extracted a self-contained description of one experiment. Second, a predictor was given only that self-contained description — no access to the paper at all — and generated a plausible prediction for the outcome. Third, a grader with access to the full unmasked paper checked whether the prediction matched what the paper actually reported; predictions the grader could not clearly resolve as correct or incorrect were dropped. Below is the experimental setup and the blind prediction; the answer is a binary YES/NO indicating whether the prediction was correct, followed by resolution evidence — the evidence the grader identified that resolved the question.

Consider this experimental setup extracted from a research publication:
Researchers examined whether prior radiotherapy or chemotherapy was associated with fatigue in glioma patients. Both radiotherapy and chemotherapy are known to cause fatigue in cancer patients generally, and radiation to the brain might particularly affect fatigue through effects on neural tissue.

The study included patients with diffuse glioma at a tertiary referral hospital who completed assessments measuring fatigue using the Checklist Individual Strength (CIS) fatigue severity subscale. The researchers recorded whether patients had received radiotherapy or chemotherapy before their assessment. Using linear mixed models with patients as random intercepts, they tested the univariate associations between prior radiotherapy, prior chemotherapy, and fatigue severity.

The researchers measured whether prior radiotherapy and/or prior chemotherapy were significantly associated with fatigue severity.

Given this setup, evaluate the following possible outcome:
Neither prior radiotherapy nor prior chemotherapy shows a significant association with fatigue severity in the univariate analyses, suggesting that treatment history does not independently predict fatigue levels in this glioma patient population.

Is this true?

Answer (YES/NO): YES